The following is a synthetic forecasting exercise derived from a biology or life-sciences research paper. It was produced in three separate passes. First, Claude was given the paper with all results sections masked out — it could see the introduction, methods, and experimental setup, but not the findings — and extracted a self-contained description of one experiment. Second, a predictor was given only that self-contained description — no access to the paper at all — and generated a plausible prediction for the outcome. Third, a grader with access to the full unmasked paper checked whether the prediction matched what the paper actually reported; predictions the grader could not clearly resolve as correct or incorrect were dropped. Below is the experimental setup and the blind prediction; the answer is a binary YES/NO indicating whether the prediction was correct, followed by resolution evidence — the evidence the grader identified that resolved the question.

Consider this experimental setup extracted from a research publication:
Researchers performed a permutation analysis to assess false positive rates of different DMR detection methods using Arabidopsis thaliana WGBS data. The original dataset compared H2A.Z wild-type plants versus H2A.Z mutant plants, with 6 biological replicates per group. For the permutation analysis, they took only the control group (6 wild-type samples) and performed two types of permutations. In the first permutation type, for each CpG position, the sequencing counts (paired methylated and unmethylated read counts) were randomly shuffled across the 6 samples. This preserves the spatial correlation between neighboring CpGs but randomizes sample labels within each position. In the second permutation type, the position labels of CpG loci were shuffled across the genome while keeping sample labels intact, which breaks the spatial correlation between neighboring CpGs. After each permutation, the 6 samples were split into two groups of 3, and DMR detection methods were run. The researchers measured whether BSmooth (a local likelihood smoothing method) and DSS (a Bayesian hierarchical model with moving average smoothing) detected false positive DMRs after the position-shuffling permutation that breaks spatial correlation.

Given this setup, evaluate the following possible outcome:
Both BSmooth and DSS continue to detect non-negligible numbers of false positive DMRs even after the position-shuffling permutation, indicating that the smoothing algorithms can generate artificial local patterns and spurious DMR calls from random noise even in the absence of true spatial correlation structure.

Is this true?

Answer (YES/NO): YES